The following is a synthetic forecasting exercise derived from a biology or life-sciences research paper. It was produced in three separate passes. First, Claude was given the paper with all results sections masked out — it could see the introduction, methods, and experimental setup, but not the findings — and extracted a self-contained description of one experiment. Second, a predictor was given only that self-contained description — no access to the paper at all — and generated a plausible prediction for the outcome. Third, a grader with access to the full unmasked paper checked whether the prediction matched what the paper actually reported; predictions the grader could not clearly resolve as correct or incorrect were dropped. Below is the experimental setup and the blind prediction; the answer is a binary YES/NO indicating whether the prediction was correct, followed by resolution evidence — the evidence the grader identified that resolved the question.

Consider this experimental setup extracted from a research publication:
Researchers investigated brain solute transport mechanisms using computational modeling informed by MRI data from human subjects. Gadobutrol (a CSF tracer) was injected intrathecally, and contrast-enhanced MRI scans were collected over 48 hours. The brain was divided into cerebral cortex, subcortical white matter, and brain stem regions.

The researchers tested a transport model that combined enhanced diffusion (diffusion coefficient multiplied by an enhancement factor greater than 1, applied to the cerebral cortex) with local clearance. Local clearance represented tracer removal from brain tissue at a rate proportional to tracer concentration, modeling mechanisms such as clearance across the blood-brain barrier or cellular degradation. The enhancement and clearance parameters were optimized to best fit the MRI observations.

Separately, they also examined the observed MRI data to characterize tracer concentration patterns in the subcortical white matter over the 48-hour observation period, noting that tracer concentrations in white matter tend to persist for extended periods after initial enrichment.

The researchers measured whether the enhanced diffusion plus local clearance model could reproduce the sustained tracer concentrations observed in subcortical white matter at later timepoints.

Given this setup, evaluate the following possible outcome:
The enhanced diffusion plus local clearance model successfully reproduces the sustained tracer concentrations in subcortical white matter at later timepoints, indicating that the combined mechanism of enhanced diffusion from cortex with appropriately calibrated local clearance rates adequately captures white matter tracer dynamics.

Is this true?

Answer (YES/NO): NO